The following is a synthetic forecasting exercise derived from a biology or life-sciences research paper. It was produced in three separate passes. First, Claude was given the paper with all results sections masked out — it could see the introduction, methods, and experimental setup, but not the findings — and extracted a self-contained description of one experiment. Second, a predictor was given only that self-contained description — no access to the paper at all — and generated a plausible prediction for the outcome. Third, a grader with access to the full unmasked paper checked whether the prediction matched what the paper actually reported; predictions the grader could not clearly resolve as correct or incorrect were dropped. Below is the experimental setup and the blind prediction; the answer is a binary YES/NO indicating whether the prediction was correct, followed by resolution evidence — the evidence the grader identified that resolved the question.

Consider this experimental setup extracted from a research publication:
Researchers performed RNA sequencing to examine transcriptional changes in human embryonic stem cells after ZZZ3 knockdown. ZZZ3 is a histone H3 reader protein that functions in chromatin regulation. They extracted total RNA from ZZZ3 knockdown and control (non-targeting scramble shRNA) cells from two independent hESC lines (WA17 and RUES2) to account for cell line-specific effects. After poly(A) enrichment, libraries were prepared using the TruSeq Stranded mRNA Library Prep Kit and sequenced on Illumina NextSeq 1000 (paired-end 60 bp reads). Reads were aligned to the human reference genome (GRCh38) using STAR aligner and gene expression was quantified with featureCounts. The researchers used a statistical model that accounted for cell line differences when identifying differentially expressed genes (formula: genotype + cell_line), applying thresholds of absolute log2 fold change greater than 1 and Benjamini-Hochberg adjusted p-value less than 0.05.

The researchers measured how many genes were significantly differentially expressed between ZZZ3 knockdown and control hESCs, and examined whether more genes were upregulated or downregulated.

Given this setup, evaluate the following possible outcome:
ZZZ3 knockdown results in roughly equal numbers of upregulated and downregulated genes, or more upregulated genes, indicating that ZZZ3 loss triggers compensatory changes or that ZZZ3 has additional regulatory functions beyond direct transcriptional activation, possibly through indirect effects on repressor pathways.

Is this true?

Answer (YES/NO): NO